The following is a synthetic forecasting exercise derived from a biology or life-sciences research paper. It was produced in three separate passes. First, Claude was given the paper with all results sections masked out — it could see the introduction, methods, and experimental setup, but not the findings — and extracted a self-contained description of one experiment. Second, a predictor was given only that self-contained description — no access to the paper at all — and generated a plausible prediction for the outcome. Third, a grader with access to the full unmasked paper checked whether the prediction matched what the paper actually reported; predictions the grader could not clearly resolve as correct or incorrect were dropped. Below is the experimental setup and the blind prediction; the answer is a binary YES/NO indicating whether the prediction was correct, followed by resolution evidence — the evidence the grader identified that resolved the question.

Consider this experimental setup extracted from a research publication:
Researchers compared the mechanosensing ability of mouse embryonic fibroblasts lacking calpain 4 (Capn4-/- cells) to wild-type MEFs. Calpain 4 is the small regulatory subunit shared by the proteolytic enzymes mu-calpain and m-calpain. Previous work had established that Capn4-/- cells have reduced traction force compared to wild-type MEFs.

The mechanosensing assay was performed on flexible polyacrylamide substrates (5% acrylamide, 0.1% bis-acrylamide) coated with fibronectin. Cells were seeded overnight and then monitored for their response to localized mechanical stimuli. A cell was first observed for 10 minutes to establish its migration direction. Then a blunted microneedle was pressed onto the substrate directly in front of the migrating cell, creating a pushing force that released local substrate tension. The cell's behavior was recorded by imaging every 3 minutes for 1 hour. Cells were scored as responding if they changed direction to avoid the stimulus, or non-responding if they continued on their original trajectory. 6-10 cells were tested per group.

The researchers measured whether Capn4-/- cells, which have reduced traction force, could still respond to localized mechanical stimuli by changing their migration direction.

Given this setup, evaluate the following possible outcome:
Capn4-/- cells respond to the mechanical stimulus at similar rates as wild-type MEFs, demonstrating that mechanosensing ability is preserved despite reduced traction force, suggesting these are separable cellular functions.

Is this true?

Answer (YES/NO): NO